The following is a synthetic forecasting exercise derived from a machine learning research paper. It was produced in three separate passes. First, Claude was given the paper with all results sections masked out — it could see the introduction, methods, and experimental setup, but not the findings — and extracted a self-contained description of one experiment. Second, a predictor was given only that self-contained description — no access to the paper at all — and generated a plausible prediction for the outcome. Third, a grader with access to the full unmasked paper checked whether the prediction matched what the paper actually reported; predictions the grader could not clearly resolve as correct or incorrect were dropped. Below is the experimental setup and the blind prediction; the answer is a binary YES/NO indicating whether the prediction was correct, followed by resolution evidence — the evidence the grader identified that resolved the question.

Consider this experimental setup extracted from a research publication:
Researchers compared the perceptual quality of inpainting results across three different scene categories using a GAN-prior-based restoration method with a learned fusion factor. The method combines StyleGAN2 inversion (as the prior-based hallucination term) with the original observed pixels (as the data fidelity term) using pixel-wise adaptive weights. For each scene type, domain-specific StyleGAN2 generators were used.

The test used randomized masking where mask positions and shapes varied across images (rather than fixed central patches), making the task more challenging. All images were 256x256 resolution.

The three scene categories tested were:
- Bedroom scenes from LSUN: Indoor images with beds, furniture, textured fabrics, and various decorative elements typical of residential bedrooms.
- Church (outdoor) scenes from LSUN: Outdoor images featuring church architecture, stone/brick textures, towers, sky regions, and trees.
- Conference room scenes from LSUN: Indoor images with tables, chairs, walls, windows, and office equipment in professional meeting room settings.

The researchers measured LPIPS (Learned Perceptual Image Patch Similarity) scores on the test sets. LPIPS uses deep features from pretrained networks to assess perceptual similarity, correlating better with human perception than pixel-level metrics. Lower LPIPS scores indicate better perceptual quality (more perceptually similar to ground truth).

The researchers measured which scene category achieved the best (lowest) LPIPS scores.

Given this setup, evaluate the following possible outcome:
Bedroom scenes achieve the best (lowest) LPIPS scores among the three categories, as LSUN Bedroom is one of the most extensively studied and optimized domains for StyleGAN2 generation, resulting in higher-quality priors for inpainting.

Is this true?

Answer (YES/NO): YES